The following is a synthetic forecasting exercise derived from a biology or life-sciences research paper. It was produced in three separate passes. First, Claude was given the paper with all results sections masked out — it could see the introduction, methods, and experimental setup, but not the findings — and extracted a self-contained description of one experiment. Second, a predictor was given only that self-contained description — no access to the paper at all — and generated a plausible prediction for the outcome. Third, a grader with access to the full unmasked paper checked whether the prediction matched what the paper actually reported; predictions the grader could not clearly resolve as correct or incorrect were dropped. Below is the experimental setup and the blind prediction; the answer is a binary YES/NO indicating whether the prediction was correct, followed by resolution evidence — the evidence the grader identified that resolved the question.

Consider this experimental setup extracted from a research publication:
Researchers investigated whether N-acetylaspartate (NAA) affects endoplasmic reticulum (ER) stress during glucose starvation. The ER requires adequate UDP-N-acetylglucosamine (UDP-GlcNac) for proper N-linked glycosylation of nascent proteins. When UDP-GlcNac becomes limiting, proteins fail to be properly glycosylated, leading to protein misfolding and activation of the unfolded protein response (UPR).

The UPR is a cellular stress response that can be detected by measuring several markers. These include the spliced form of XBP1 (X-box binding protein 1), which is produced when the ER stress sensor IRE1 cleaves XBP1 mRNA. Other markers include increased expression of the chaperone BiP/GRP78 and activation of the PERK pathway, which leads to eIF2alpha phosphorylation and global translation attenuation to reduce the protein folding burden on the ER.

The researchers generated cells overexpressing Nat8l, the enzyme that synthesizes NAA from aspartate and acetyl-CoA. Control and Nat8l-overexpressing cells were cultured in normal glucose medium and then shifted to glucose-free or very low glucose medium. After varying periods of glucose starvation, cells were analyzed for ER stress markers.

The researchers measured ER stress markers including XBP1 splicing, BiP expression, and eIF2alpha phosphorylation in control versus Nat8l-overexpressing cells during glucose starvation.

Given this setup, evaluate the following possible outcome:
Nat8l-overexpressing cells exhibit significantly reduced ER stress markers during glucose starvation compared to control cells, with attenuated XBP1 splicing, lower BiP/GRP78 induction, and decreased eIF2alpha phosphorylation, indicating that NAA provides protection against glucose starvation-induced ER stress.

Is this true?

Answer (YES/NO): NO